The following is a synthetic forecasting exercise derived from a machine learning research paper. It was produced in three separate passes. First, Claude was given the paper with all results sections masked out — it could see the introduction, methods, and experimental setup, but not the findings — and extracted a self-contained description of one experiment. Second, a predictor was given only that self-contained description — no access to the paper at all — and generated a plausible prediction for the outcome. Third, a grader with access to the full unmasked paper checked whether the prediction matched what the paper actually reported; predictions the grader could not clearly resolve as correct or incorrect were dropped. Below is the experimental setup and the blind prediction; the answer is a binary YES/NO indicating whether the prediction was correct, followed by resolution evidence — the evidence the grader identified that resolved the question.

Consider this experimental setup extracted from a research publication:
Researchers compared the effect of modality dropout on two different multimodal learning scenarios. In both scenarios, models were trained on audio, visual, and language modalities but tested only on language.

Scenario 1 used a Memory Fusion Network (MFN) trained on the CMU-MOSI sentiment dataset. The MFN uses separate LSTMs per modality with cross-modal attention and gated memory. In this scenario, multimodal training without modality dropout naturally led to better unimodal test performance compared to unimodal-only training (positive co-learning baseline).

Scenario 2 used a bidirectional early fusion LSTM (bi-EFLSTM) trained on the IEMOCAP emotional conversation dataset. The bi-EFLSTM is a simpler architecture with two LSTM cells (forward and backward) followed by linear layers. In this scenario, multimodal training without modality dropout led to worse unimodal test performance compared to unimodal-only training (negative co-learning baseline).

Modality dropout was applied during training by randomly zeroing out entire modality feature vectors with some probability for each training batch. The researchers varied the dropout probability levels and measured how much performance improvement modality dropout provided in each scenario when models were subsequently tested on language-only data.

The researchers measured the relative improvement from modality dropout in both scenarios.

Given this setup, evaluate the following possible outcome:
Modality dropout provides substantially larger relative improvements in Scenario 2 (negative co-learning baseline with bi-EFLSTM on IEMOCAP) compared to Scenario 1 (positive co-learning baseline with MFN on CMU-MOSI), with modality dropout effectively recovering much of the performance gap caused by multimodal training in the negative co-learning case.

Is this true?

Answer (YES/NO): YES